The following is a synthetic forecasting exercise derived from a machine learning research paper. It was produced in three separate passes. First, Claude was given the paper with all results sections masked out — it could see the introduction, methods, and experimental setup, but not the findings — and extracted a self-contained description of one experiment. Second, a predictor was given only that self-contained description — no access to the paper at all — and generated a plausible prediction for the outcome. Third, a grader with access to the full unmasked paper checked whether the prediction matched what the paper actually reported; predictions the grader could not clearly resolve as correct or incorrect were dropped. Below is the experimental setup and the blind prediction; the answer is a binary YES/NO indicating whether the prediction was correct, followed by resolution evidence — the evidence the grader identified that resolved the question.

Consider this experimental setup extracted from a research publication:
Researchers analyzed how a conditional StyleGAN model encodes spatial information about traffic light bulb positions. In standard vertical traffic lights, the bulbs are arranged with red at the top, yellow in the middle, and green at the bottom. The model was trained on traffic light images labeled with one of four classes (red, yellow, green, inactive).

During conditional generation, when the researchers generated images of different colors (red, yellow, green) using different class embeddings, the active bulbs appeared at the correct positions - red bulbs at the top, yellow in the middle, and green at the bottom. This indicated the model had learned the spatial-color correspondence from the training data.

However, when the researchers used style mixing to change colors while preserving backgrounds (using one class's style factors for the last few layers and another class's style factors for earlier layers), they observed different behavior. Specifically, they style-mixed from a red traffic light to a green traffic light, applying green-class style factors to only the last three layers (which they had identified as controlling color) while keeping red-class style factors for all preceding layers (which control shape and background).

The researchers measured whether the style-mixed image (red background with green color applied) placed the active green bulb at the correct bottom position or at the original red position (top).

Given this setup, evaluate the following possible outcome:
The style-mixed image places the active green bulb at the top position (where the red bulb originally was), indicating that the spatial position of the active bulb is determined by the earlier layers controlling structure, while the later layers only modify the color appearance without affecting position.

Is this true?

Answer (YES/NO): YES